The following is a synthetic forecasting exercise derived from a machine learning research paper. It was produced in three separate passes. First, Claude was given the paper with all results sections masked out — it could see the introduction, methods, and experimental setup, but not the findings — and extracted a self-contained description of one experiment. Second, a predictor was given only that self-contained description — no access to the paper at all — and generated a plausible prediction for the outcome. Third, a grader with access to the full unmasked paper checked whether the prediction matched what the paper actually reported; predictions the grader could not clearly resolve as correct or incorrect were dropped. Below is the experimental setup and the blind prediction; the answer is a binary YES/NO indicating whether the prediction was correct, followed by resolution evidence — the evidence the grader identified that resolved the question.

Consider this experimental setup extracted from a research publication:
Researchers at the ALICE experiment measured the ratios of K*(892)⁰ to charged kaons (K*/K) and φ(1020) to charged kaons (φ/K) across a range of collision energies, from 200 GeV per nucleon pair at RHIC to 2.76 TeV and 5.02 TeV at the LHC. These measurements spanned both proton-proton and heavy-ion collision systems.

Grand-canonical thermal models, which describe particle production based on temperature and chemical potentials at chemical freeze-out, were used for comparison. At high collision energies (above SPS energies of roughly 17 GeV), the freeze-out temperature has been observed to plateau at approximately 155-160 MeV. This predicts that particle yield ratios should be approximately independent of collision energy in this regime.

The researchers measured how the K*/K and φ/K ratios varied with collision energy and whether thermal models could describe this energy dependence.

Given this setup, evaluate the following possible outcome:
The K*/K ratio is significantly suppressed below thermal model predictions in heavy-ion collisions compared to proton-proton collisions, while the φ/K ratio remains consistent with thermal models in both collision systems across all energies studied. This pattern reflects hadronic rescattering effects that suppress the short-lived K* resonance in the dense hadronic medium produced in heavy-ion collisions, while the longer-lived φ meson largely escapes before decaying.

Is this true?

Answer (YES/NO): NO